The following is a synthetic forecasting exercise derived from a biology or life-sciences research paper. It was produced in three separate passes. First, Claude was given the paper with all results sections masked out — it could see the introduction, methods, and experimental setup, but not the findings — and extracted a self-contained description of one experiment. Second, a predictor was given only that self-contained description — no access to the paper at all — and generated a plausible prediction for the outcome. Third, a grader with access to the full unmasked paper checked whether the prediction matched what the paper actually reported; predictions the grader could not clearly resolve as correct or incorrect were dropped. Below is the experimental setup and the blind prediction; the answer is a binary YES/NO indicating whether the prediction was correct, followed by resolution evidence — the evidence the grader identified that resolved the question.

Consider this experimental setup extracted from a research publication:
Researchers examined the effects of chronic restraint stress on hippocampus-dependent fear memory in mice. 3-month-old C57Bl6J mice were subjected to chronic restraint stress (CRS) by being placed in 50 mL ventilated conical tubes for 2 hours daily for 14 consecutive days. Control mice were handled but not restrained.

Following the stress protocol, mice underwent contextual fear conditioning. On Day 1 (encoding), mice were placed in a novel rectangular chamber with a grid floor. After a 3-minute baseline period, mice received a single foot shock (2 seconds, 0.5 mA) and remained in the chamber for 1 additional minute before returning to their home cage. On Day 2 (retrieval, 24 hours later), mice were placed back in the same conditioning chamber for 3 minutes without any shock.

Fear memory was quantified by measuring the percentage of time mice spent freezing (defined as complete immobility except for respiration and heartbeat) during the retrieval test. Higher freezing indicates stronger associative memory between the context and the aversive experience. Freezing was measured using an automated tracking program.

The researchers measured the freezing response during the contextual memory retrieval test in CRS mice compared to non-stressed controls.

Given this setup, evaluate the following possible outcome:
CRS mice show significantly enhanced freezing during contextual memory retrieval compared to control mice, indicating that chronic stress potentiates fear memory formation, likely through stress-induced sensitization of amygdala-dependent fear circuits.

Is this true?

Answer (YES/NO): NO